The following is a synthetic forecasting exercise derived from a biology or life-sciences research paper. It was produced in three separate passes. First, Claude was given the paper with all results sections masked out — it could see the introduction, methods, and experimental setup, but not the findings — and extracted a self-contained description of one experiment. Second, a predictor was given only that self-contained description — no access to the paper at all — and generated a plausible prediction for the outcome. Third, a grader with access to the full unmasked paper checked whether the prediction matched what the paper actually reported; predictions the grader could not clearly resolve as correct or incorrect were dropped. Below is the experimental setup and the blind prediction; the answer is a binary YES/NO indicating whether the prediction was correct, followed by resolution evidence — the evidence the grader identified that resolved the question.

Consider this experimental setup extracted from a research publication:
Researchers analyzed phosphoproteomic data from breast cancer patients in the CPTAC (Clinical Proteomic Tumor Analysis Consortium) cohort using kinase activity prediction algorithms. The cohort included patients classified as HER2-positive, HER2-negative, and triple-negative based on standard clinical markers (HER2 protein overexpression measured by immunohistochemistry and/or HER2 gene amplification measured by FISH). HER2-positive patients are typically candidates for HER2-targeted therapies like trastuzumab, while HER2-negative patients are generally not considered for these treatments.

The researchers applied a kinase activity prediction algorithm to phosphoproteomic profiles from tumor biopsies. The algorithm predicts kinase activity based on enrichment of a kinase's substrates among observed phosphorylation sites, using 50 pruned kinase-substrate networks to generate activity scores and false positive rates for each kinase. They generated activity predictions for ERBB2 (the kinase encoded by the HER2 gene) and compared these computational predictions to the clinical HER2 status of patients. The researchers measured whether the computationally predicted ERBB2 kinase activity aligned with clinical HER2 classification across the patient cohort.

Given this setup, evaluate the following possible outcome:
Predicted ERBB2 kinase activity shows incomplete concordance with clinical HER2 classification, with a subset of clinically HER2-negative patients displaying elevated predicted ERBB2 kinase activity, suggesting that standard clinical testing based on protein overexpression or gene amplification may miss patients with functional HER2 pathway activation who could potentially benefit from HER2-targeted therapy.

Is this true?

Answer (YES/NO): YES